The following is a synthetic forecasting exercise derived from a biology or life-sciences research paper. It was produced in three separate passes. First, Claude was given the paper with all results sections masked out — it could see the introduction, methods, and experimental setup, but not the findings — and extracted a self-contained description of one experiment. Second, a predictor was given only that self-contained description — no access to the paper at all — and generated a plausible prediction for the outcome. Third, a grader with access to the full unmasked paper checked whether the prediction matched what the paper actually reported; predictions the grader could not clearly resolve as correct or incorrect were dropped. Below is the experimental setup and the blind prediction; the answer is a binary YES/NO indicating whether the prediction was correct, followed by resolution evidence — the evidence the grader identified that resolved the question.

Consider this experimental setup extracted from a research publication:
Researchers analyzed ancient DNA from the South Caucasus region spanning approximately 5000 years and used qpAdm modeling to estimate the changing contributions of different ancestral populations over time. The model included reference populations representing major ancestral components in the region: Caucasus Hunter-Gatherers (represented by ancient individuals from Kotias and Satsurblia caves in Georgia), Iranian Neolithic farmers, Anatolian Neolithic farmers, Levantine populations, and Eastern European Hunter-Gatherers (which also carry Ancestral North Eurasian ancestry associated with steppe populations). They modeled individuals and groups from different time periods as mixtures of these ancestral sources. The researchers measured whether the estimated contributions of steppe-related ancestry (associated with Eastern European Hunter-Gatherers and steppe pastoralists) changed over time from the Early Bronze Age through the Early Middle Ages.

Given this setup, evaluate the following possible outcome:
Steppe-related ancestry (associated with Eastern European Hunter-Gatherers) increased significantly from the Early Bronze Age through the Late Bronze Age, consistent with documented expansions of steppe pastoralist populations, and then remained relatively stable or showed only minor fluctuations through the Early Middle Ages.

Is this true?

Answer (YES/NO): NO